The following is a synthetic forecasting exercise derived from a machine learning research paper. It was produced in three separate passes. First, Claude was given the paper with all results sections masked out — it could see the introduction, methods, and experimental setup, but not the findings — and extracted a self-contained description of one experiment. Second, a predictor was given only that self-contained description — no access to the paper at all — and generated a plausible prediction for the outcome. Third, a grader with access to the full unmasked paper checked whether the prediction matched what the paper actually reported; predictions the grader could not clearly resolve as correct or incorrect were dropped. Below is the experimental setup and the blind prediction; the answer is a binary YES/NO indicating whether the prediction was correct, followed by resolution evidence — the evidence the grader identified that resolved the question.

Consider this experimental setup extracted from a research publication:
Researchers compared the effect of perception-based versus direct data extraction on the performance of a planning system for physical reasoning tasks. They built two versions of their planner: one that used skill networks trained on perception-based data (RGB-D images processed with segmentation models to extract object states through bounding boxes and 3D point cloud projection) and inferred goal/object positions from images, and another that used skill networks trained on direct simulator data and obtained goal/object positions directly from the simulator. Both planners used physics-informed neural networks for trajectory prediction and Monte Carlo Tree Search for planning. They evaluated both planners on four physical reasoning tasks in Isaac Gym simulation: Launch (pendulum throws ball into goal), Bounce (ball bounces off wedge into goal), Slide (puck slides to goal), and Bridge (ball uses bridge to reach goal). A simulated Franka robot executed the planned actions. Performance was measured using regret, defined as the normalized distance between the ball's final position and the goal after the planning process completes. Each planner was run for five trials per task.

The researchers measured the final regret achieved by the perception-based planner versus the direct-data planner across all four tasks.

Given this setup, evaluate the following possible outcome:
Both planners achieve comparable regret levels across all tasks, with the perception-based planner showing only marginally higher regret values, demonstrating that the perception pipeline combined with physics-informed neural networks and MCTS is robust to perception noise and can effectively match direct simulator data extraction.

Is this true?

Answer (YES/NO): NO